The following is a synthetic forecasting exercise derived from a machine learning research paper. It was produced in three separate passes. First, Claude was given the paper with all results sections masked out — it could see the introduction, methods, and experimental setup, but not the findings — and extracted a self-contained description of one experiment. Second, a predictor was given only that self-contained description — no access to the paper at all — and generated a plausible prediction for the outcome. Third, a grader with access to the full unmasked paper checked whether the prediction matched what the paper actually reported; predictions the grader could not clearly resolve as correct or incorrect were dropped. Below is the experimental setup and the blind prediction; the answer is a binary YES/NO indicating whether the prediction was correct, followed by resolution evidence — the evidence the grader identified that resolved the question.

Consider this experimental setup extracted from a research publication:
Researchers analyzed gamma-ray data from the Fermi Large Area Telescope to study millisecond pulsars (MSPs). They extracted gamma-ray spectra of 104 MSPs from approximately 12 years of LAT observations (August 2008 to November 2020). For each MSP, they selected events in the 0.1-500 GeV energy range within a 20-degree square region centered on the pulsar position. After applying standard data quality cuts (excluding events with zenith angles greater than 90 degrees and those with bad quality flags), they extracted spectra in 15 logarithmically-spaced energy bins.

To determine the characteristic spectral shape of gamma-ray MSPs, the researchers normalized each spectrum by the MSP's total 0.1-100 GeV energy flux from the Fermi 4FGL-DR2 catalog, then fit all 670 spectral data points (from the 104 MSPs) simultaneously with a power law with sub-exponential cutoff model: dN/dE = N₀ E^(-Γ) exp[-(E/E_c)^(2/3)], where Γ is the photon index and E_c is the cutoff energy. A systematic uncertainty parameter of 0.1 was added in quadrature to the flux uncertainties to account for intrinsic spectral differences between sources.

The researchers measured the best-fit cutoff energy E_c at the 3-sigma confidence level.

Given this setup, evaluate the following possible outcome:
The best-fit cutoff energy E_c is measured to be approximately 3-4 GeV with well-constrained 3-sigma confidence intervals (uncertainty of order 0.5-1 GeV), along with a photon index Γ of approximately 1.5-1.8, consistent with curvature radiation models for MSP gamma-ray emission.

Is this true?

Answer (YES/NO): NO